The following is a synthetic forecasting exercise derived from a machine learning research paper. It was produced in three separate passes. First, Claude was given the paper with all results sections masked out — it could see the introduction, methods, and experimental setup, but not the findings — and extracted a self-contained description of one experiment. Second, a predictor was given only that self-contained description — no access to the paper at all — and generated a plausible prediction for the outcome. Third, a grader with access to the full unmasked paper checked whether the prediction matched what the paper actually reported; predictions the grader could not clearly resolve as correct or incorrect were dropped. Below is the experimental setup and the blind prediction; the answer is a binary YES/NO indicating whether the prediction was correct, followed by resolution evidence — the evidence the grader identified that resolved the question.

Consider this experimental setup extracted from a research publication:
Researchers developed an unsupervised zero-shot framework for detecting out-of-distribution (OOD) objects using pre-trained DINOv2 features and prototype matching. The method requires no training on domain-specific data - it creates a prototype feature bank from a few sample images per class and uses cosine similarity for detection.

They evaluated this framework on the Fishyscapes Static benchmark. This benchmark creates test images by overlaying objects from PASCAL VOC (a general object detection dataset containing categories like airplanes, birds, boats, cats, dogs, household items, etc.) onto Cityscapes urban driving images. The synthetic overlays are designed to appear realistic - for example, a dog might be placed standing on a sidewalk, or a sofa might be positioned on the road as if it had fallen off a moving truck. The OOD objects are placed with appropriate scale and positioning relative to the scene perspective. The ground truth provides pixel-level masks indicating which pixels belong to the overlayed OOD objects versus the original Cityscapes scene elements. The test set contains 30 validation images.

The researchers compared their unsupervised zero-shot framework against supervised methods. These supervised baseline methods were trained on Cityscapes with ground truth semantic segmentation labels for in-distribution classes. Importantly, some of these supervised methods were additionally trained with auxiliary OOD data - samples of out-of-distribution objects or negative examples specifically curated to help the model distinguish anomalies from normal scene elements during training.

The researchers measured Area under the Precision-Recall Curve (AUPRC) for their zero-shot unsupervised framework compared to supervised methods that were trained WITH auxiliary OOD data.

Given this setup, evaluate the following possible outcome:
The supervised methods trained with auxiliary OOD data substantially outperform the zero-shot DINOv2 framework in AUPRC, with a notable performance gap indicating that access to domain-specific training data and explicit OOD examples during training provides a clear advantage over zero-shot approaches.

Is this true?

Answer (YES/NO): NO